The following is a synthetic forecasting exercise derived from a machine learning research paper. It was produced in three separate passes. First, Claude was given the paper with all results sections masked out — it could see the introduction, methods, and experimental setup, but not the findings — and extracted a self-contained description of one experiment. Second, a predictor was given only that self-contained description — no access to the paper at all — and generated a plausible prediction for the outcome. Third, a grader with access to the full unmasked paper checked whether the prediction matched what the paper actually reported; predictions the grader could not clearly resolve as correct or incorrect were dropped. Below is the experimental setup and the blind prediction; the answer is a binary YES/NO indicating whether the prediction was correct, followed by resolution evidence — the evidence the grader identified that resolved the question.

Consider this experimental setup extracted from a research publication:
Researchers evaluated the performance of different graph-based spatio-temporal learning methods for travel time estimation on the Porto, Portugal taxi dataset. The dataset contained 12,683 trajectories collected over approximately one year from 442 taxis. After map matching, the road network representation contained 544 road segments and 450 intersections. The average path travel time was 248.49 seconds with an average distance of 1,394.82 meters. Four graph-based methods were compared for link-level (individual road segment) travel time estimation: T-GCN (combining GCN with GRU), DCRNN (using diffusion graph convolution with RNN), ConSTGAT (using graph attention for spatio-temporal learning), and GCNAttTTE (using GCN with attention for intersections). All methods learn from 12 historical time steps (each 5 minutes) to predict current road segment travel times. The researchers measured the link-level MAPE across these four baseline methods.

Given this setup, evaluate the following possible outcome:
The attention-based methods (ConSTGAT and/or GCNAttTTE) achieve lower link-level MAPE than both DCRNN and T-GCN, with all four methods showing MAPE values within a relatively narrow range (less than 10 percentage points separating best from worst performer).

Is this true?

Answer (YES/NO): YES